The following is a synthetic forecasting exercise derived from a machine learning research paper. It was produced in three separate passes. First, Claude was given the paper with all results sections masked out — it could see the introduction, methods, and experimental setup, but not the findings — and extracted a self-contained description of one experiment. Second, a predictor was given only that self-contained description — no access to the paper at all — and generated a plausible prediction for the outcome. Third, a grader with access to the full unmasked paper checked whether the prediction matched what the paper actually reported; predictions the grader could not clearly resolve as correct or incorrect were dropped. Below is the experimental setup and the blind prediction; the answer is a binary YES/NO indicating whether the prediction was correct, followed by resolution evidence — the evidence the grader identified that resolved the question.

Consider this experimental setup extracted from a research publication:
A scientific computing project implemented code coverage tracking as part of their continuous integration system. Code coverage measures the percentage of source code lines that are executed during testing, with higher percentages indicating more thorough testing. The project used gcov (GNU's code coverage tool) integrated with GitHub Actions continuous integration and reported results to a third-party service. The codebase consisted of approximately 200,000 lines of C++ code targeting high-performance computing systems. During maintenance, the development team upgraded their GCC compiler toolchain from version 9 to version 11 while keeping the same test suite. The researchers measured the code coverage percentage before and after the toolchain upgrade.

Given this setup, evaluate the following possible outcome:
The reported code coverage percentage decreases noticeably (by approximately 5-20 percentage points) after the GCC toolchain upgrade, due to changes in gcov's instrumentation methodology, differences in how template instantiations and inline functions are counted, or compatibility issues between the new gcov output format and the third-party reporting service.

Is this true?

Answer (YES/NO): NO